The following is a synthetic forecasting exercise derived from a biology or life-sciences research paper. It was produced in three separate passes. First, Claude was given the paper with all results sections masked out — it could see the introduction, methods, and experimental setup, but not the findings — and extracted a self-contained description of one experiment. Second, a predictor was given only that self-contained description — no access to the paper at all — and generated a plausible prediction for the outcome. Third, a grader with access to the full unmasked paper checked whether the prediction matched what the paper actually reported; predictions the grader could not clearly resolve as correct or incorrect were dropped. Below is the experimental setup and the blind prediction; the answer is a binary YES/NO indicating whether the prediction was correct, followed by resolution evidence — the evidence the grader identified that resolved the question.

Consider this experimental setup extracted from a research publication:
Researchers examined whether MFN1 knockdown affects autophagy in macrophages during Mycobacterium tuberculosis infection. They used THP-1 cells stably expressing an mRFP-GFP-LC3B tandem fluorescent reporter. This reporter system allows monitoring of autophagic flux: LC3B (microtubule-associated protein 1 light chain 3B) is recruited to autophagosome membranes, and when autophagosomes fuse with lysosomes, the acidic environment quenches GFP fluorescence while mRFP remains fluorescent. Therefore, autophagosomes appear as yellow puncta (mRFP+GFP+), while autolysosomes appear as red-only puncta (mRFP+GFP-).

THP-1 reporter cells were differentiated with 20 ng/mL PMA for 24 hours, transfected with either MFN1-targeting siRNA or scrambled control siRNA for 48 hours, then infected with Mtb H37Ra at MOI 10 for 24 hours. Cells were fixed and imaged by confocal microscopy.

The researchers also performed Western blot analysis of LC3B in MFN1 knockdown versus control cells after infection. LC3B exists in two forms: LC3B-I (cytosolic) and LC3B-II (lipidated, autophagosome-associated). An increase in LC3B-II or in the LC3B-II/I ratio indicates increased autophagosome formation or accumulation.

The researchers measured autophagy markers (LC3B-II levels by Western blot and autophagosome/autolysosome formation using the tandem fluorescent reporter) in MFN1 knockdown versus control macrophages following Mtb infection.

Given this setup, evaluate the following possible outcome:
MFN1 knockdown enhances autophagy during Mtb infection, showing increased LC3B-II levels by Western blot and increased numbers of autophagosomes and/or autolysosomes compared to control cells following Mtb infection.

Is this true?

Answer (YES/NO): NO